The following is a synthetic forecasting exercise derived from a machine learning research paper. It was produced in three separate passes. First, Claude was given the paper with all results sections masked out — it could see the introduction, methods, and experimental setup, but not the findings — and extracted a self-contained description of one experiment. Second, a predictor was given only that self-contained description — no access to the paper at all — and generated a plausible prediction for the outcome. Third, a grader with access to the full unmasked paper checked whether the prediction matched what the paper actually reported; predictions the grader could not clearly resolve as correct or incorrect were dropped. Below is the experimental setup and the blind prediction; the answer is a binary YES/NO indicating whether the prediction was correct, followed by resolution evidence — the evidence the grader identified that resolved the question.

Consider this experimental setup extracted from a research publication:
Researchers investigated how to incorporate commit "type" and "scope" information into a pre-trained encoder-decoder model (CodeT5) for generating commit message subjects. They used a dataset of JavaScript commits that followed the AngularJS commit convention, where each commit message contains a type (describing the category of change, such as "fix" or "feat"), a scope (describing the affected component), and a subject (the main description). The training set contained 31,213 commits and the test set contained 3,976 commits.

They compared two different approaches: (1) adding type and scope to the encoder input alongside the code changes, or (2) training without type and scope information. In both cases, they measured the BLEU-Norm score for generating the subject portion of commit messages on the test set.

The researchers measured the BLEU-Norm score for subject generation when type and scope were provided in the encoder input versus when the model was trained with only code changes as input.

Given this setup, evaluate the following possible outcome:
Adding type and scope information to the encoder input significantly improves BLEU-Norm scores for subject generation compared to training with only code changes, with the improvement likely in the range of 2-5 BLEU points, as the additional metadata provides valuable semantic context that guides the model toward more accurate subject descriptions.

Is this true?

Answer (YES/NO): NO